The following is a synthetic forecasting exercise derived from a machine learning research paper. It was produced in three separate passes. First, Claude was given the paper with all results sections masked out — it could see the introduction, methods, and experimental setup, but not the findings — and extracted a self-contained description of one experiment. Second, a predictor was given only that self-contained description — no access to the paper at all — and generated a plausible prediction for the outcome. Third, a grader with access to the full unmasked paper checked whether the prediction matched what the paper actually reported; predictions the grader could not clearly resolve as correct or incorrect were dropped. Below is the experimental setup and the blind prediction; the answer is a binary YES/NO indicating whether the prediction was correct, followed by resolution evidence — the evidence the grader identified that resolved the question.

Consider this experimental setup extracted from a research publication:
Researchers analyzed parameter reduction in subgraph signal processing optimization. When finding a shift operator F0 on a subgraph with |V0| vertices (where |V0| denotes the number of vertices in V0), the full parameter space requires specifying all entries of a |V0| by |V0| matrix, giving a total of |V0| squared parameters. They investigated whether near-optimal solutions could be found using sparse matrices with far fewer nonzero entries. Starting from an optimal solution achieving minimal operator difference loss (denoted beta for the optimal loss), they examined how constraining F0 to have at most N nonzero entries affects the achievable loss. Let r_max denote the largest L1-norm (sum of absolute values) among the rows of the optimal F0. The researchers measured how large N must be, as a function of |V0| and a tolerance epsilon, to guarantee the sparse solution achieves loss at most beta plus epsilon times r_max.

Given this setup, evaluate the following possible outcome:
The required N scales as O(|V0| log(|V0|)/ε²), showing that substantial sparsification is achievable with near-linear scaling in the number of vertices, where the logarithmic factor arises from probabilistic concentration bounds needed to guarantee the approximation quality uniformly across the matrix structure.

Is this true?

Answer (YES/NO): NO